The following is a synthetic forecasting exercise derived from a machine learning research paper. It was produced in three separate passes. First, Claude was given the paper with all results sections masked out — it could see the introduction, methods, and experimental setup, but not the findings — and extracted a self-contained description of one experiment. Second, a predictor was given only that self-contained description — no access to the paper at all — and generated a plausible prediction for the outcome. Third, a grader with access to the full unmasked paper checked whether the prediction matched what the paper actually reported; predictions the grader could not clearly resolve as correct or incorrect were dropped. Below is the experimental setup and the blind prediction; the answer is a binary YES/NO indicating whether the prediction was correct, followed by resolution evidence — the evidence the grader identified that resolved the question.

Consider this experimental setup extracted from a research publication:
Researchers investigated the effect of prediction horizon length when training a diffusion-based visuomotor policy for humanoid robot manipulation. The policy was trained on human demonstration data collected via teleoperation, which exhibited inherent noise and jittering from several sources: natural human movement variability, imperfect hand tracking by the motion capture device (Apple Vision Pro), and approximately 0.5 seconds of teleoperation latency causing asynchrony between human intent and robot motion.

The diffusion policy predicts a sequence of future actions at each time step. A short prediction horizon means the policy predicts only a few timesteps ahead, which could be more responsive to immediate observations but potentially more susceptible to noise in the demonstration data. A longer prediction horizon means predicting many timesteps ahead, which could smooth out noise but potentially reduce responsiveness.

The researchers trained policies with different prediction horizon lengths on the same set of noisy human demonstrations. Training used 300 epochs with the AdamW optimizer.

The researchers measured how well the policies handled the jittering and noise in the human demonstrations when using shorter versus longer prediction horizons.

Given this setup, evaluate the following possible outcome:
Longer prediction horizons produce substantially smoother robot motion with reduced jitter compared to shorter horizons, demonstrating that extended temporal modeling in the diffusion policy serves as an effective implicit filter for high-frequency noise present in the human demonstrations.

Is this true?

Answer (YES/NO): YES